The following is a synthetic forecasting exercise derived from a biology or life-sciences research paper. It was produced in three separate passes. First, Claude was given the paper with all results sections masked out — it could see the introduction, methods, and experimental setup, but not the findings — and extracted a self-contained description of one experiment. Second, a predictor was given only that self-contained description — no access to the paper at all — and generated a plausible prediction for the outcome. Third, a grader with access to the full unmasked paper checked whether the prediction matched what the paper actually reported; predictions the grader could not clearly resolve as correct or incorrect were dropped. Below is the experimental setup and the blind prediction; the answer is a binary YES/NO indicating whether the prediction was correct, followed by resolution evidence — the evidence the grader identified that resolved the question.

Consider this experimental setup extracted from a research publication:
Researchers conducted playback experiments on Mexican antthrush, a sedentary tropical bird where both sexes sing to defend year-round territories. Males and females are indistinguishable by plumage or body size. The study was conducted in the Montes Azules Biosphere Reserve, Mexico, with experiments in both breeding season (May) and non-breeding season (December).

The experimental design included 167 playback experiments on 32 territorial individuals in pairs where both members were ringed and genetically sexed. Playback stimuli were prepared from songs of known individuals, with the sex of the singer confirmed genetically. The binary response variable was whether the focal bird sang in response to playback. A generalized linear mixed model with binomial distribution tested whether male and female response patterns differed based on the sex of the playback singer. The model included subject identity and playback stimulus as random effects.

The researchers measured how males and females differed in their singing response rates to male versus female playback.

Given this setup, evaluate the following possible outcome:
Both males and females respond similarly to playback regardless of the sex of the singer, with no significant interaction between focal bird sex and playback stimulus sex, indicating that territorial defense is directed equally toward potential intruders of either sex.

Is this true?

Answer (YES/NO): NO